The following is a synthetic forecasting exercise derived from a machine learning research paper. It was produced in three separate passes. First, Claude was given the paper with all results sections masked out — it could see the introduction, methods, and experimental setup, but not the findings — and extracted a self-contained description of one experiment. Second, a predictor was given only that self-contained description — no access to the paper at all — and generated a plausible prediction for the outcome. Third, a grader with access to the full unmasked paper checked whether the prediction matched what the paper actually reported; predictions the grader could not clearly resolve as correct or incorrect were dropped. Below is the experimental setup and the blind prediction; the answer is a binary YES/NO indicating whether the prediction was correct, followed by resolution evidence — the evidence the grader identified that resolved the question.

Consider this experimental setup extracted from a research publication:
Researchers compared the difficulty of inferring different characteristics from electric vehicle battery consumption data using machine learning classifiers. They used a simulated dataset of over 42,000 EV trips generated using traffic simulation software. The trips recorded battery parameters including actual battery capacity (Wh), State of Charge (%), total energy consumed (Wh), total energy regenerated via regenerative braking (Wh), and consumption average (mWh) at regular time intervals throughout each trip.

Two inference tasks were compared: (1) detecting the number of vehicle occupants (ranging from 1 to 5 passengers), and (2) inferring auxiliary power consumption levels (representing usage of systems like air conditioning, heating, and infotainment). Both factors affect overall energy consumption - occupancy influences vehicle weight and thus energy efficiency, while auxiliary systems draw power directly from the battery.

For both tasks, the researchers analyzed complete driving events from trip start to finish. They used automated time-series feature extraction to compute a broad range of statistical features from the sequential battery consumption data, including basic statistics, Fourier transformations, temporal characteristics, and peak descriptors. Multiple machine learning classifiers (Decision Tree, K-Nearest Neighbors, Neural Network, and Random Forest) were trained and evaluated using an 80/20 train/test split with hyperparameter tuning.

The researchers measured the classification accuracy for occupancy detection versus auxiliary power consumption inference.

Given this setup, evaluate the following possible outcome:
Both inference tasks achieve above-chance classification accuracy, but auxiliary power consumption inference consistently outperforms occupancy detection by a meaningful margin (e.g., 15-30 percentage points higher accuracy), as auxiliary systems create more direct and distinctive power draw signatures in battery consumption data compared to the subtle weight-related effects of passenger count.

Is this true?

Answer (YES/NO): NO